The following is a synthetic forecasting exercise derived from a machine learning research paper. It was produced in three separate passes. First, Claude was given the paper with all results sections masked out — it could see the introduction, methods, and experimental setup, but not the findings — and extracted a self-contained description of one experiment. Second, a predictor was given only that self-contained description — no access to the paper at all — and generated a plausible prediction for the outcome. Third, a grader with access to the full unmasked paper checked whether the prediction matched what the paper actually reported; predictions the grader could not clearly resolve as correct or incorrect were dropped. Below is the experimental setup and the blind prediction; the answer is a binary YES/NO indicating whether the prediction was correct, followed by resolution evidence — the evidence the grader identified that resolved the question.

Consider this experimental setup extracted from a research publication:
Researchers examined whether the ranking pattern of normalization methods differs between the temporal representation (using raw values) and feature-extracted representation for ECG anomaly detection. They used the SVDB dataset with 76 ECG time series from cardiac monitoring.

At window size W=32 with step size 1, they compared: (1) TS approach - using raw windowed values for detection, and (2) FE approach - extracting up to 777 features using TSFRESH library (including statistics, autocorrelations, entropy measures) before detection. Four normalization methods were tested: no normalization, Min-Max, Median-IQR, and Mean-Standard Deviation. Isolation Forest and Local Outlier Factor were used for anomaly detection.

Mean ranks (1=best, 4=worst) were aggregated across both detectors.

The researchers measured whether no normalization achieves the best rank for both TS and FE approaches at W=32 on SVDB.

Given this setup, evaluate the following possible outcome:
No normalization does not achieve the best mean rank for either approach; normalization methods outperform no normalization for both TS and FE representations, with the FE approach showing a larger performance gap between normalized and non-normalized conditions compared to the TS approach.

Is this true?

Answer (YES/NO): NO